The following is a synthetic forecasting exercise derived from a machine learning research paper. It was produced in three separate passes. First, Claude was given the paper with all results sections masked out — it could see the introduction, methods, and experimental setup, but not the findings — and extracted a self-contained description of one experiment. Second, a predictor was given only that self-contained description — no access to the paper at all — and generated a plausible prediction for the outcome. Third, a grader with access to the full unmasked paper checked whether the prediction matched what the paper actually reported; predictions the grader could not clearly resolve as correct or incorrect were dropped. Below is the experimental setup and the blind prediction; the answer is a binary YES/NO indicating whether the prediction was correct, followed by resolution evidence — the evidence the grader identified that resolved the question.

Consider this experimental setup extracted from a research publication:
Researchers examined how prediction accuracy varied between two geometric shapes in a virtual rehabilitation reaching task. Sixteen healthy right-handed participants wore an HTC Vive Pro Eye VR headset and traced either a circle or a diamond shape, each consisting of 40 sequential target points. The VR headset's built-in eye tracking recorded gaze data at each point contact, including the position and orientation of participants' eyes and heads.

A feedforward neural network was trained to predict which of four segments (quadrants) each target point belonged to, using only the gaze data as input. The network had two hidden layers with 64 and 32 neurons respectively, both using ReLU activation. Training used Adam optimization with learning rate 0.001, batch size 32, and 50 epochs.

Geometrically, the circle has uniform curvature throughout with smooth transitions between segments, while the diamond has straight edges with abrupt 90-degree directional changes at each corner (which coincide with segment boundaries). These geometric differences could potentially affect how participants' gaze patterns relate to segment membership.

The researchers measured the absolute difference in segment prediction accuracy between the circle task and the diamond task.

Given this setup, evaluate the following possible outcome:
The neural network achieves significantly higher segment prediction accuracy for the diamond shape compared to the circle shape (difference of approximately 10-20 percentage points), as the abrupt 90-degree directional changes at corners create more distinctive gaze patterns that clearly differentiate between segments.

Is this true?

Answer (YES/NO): NO